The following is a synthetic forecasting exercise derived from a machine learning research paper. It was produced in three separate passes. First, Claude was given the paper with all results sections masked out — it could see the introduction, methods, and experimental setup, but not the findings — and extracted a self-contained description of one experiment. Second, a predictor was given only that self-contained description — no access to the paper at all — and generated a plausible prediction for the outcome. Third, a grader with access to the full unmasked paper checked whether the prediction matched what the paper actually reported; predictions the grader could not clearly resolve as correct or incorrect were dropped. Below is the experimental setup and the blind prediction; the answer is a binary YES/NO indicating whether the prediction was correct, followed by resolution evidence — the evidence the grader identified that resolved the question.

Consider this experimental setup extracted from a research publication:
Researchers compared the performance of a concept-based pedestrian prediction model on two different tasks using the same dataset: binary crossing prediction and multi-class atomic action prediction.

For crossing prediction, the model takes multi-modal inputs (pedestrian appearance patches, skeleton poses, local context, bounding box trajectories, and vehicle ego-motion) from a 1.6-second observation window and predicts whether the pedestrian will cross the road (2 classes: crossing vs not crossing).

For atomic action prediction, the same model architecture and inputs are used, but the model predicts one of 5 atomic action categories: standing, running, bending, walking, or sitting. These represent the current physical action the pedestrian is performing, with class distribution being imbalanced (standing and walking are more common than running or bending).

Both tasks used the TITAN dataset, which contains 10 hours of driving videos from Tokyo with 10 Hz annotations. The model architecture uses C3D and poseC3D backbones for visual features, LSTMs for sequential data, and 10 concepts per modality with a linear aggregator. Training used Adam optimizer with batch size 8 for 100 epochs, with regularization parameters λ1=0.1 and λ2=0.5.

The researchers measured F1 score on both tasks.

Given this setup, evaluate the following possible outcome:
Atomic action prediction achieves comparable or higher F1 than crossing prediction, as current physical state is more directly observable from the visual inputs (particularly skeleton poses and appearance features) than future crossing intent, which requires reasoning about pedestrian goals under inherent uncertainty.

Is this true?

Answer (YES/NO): NO